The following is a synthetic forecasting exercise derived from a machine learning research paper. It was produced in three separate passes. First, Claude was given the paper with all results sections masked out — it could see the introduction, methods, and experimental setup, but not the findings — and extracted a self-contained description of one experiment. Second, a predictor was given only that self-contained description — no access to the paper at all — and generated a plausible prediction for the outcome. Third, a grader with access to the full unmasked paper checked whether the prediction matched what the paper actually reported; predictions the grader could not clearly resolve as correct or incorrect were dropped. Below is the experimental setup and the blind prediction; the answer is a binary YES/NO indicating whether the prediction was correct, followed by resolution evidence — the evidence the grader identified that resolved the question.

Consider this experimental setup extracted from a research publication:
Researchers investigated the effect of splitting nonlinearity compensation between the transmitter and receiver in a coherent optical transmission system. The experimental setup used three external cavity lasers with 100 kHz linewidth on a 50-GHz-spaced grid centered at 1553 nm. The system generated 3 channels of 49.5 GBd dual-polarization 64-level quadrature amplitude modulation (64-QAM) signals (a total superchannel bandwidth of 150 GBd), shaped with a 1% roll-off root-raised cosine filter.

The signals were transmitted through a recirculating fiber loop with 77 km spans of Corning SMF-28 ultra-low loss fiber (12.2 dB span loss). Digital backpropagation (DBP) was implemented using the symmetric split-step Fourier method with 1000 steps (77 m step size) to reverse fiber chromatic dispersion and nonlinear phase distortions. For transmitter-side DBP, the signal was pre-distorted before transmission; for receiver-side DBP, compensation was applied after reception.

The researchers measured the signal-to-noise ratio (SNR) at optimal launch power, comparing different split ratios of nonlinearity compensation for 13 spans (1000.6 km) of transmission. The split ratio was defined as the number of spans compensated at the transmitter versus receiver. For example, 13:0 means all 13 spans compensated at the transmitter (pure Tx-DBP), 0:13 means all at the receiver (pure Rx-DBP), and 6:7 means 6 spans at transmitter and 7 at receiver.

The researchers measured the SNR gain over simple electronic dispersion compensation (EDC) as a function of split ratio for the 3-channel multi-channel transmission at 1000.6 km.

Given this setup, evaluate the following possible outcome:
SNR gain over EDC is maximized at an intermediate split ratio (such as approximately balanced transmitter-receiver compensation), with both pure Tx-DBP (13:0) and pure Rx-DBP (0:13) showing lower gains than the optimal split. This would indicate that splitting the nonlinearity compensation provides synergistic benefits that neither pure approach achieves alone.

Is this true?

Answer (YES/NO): NO